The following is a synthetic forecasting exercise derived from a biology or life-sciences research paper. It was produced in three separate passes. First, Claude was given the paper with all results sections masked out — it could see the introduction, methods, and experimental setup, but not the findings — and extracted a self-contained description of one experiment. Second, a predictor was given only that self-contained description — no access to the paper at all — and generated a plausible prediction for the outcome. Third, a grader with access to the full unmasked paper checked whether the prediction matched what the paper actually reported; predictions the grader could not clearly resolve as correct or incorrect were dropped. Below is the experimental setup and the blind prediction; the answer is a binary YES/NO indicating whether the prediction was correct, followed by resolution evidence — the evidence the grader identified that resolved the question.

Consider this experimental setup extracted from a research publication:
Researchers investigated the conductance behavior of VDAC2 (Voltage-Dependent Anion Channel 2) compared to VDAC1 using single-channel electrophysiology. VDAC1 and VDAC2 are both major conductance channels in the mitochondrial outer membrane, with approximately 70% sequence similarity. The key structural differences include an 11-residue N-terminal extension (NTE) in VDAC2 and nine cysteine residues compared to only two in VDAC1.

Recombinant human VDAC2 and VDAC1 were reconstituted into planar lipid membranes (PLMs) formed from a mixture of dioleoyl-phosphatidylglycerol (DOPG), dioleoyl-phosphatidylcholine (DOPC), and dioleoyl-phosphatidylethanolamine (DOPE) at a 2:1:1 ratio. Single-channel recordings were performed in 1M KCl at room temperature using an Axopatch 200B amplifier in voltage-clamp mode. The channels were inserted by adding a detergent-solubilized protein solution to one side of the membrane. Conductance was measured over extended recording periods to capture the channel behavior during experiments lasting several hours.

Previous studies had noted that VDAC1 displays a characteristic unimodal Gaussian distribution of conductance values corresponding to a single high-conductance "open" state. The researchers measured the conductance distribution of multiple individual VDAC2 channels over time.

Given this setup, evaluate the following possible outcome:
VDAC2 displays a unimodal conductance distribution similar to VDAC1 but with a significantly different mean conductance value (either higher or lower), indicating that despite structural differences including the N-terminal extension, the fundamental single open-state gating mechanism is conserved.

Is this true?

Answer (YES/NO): NO